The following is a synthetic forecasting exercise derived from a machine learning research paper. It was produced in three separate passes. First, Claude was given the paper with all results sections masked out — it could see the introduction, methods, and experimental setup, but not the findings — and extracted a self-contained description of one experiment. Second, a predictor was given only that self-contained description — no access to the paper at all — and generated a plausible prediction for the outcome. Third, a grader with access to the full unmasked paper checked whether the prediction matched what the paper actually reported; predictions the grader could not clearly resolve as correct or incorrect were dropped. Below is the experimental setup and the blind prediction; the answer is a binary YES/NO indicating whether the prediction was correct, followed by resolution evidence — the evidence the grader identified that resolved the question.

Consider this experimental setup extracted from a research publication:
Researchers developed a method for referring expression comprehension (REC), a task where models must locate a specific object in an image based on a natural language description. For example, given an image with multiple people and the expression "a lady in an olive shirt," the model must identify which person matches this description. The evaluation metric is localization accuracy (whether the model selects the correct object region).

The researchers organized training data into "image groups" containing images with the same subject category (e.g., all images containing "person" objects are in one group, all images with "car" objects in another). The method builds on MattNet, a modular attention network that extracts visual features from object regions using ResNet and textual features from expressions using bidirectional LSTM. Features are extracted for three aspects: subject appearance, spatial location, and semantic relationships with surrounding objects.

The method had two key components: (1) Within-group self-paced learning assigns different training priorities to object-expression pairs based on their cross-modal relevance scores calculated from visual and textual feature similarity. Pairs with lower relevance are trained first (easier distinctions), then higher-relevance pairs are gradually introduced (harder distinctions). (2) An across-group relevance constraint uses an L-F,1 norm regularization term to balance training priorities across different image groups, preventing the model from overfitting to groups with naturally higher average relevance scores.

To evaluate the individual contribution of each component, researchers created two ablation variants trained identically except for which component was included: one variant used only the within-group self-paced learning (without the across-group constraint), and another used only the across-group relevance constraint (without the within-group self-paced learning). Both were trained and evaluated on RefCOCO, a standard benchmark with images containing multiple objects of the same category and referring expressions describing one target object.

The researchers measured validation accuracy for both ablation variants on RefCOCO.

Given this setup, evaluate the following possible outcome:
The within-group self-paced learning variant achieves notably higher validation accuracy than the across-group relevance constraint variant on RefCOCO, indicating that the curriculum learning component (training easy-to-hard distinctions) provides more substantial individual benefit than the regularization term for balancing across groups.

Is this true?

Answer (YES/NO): NO